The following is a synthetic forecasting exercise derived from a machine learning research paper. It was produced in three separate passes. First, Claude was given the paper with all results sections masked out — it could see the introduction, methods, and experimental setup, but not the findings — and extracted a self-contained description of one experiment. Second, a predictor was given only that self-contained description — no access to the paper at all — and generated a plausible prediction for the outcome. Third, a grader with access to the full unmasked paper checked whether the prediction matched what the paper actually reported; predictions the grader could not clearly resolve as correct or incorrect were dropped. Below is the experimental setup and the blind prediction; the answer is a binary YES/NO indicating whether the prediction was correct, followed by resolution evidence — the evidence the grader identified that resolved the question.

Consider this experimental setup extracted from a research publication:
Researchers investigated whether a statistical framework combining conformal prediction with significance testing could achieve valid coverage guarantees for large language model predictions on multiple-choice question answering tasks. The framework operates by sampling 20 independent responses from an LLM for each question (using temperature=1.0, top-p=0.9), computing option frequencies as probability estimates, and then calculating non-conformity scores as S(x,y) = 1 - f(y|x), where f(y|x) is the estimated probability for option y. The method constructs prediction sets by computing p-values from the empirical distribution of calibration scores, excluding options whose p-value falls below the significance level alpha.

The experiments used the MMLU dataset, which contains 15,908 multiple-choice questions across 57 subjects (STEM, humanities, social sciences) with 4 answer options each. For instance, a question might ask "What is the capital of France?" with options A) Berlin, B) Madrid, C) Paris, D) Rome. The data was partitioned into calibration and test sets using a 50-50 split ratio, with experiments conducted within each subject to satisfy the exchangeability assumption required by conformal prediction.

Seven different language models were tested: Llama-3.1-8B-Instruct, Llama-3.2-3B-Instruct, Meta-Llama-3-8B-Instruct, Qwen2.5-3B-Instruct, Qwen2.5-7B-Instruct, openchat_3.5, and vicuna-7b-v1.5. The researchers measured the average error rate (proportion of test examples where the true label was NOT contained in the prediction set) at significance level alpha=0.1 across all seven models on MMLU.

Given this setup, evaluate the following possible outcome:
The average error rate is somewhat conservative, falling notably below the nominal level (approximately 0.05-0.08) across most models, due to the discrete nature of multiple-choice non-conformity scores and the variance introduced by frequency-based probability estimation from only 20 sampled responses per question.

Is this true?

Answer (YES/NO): NO